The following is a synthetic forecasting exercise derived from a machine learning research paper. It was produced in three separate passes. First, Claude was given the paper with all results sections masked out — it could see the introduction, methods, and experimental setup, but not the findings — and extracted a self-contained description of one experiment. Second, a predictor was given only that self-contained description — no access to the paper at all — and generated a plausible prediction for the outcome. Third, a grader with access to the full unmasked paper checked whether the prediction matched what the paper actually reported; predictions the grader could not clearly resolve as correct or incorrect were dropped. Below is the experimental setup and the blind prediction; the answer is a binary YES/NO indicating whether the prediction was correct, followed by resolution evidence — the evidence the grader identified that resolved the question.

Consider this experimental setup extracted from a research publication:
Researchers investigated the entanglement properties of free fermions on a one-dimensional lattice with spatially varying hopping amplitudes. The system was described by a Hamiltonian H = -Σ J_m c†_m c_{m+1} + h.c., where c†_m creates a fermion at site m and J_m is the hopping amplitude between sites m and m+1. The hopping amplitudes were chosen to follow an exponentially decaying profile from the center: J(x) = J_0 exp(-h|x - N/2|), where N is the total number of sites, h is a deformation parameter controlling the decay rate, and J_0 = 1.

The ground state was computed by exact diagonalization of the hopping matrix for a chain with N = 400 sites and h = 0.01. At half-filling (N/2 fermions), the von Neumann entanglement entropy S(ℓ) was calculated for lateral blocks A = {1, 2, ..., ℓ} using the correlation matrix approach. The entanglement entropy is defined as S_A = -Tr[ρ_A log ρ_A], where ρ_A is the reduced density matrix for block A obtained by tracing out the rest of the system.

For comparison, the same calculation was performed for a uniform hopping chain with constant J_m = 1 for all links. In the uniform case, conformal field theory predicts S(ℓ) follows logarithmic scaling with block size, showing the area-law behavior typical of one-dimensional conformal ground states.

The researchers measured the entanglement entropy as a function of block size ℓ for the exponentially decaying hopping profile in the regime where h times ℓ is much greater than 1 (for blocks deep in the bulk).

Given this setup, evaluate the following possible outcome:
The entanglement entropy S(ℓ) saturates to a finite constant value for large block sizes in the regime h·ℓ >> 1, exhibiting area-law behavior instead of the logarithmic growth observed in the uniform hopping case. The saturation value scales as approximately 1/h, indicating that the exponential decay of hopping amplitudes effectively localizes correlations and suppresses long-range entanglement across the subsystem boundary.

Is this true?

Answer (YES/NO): NO